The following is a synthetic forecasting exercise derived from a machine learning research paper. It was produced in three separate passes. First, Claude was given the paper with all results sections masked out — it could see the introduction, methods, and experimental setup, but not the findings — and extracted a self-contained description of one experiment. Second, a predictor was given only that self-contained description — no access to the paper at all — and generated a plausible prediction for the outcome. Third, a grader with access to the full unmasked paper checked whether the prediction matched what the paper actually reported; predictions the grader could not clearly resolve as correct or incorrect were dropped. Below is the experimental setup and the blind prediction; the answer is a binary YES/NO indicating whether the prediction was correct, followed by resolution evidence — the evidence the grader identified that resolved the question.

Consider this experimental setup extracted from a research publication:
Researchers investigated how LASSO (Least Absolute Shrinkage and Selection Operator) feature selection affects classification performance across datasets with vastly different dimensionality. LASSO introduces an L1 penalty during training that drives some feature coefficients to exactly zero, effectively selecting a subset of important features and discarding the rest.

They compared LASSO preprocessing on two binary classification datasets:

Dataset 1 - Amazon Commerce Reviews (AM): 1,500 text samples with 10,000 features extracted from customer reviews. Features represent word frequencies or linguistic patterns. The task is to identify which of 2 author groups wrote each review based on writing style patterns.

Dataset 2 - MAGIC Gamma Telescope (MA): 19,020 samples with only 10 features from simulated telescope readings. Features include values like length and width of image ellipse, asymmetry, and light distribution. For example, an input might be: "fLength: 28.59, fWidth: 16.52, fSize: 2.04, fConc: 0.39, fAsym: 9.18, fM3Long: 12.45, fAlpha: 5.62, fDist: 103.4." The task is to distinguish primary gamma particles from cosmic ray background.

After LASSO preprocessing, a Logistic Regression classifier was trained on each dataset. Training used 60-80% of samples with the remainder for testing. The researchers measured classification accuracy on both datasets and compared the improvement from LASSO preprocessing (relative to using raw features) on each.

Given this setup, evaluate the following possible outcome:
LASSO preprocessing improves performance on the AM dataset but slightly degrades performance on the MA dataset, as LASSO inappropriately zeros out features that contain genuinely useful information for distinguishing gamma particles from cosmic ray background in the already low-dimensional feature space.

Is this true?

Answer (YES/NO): NO